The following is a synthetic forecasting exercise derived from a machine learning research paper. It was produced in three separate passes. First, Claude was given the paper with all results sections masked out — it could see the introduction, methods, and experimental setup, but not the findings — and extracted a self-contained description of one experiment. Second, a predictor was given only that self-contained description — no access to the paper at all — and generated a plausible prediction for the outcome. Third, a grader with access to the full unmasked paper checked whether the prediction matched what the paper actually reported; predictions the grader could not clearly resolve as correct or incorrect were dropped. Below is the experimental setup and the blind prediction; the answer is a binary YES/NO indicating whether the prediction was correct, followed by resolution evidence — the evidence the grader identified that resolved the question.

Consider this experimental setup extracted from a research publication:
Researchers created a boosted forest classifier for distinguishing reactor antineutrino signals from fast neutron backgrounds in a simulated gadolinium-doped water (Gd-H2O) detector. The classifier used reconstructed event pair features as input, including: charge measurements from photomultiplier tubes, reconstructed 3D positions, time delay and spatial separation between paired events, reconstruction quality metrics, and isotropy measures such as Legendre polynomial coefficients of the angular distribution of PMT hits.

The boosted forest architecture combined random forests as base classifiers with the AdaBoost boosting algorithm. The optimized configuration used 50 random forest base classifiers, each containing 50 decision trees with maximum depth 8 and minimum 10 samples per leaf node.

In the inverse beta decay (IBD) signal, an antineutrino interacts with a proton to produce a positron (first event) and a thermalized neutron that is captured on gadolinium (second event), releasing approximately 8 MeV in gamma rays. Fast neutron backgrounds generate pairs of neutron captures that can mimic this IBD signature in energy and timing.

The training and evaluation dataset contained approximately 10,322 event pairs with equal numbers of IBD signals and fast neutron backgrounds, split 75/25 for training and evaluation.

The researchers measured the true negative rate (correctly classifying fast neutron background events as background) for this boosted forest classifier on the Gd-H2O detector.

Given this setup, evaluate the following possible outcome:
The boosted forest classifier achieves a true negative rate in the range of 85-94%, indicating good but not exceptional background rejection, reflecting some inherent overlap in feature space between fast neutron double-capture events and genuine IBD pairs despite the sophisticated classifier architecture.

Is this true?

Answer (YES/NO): YES